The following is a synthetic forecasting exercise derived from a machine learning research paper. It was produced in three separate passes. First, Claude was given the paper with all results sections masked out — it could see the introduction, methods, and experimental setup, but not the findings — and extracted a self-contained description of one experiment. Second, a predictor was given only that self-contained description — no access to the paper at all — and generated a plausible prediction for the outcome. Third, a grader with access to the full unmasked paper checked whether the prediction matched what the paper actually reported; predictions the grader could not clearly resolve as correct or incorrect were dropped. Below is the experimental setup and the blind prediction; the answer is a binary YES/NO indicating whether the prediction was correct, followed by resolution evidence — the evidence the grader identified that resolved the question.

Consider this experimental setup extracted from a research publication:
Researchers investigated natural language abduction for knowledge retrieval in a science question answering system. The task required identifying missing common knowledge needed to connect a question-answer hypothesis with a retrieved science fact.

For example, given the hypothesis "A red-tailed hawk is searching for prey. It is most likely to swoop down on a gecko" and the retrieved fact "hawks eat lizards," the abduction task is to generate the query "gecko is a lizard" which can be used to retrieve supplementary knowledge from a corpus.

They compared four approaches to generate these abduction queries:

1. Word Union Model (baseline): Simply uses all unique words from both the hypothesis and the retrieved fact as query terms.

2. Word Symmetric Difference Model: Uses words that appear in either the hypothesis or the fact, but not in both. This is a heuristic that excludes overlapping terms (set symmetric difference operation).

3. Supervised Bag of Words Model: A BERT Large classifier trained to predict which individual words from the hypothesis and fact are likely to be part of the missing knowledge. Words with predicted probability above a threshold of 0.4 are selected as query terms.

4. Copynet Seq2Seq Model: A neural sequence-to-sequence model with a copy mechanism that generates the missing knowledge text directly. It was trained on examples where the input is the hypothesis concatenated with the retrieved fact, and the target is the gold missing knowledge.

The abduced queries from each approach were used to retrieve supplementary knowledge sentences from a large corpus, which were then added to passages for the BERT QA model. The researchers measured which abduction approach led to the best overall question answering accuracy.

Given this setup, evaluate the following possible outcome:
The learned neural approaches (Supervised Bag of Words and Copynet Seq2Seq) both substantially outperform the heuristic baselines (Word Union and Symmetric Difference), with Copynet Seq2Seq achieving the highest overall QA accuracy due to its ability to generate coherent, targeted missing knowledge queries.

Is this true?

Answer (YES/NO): NO